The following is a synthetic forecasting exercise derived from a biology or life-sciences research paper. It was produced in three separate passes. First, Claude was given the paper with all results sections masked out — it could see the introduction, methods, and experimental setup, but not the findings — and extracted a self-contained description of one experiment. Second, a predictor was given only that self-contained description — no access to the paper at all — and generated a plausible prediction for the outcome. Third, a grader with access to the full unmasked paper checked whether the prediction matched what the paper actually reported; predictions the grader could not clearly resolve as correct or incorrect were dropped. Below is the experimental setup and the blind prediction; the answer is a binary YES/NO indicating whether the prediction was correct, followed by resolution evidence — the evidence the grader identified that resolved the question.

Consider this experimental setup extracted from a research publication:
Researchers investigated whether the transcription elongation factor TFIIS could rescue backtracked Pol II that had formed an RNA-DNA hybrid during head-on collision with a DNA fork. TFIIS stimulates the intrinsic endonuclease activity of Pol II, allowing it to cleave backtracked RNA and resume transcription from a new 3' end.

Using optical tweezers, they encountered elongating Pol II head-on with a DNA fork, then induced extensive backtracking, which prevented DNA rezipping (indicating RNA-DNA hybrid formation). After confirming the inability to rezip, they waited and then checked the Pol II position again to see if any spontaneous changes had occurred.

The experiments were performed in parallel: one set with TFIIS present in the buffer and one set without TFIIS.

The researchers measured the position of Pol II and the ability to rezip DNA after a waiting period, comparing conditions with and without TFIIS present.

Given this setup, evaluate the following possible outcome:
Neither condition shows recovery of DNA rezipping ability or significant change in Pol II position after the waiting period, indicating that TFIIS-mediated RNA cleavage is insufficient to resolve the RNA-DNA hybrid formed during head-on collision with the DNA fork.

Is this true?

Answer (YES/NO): NO